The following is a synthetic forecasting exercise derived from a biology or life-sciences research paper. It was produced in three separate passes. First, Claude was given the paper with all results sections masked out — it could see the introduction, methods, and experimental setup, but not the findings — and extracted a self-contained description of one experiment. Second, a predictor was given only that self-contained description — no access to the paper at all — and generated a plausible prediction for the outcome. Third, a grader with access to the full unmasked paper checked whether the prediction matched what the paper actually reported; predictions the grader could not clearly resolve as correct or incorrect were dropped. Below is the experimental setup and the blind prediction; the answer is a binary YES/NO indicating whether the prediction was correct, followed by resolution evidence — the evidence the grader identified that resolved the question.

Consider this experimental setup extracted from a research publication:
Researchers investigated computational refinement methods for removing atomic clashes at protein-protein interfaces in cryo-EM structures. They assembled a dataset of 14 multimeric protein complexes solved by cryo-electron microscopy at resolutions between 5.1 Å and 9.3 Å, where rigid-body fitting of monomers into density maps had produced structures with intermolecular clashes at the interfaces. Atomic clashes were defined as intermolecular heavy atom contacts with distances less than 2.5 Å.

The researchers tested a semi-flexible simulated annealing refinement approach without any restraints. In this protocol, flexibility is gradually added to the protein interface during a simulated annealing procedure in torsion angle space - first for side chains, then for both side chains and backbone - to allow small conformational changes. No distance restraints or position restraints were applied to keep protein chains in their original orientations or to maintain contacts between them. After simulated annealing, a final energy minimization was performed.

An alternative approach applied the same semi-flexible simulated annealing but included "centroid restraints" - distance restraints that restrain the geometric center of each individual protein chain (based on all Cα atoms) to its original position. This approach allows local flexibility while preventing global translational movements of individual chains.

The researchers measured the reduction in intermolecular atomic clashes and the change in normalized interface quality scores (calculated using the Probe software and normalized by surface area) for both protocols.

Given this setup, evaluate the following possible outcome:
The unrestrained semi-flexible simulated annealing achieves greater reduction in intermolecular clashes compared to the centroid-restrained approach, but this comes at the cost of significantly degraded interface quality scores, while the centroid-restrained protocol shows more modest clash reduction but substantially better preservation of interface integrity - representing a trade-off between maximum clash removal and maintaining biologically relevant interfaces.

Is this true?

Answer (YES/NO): NO